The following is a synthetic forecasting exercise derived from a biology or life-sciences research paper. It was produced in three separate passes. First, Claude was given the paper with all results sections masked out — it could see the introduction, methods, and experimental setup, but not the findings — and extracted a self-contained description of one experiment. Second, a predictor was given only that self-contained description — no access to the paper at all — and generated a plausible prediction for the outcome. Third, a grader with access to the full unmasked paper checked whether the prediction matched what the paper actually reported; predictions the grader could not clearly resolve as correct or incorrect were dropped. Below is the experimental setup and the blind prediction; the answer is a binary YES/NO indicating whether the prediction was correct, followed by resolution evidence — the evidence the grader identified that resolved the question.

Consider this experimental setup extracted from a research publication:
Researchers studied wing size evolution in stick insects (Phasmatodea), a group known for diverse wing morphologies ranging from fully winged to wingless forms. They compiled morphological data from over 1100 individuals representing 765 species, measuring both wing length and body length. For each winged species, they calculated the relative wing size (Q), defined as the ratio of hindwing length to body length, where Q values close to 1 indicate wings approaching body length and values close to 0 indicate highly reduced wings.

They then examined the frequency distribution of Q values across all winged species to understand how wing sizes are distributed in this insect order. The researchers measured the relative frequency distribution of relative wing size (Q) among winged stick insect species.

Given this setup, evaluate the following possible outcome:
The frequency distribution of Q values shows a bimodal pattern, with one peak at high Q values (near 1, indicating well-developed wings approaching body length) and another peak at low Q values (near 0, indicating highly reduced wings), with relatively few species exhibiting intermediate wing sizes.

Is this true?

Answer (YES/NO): NO